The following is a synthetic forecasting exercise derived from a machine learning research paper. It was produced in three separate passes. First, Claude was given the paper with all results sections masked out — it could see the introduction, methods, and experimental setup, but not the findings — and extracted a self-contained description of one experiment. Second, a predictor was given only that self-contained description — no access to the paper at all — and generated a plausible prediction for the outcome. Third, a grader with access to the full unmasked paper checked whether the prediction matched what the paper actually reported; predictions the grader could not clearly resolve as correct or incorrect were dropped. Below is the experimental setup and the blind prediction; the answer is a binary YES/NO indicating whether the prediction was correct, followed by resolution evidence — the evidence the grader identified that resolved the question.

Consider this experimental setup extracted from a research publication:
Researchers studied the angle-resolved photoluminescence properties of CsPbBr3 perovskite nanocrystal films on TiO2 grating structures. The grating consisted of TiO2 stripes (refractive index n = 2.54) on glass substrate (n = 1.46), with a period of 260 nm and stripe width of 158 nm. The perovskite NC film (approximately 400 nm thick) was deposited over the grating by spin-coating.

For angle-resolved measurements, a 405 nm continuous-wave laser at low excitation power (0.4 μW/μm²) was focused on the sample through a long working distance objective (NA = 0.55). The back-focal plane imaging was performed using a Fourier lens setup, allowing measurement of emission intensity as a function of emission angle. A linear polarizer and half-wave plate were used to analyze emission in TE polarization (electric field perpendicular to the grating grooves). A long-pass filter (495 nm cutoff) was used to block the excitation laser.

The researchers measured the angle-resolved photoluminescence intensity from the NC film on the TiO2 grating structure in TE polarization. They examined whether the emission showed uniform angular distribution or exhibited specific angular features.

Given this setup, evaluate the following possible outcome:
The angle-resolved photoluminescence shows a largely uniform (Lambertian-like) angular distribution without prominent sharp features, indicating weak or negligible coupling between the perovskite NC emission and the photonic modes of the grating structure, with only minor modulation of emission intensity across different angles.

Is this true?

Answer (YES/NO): NO